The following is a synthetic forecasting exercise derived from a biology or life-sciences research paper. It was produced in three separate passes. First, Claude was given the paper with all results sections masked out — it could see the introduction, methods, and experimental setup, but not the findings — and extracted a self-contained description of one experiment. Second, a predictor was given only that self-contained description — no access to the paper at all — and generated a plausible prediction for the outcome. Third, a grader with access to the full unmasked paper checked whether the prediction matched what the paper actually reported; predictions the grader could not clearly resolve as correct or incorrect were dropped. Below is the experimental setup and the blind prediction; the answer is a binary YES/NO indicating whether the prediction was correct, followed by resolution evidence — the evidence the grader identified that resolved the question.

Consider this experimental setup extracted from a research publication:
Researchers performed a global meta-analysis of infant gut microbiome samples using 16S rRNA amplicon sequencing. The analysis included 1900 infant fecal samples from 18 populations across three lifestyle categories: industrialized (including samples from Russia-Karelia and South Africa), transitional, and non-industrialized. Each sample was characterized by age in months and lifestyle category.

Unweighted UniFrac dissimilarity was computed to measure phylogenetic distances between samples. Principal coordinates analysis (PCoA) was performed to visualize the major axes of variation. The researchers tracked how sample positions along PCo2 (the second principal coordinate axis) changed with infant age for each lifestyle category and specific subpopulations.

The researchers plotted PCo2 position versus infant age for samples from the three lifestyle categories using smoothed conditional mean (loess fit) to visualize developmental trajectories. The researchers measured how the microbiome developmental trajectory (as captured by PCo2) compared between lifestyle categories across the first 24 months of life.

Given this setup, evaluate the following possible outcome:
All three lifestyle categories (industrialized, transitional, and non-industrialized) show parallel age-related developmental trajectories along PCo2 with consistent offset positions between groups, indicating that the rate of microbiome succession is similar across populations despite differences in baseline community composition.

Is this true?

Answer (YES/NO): NO